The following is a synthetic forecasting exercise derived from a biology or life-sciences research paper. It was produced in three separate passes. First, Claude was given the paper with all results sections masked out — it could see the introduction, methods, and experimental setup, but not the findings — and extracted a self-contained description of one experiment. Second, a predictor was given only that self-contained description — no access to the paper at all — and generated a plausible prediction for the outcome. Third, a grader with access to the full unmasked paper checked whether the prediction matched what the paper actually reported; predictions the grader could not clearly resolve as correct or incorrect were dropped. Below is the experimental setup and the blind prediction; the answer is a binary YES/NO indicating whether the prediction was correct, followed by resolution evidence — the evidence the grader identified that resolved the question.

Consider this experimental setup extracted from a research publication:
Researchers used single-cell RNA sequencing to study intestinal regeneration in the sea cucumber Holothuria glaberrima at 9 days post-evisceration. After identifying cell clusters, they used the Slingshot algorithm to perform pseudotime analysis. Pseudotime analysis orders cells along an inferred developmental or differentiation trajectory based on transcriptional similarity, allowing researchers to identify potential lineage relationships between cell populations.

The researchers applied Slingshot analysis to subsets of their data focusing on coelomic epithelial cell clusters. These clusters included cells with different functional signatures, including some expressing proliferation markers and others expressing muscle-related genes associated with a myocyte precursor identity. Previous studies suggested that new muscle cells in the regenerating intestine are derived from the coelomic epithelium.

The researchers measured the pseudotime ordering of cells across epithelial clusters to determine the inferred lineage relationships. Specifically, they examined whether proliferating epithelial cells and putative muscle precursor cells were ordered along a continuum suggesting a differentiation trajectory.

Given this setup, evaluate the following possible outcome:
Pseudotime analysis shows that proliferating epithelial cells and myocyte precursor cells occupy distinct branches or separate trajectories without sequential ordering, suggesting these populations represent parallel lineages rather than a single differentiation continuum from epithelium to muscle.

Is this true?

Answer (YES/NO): NO